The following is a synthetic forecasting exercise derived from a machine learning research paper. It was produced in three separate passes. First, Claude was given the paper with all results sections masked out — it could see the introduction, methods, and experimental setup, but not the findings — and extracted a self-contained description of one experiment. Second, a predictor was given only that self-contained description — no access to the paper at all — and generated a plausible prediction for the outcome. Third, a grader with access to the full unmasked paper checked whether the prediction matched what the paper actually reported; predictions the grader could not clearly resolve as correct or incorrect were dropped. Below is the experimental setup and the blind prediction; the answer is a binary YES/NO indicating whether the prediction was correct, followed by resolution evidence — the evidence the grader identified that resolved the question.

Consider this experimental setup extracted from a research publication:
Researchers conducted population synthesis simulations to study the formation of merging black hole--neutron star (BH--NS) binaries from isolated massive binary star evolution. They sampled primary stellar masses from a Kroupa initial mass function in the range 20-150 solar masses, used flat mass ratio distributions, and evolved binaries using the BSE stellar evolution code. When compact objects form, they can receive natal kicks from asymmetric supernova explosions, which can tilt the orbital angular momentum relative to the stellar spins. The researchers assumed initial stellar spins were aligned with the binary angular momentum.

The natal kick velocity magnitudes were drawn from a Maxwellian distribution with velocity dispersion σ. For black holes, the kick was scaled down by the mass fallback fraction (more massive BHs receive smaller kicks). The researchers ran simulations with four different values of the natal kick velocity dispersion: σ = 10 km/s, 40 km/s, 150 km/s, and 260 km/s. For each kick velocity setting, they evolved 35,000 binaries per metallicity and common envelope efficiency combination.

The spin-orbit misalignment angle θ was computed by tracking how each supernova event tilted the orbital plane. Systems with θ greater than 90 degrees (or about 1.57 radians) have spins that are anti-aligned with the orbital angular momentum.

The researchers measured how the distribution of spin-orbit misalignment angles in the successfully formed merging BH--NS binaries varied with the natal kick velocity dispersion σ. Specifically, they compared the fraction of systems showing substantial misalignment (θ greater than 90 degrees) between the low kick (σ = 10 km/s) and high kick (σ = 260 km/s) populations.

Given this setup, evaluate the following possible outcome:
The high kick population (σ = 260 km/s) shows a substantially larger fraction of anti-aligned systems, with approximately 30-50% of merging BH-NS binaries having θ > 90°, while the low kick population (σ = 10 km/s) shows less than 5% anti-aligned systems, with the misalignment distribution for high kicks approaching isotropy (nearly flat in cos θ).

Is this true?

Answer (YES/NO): NO